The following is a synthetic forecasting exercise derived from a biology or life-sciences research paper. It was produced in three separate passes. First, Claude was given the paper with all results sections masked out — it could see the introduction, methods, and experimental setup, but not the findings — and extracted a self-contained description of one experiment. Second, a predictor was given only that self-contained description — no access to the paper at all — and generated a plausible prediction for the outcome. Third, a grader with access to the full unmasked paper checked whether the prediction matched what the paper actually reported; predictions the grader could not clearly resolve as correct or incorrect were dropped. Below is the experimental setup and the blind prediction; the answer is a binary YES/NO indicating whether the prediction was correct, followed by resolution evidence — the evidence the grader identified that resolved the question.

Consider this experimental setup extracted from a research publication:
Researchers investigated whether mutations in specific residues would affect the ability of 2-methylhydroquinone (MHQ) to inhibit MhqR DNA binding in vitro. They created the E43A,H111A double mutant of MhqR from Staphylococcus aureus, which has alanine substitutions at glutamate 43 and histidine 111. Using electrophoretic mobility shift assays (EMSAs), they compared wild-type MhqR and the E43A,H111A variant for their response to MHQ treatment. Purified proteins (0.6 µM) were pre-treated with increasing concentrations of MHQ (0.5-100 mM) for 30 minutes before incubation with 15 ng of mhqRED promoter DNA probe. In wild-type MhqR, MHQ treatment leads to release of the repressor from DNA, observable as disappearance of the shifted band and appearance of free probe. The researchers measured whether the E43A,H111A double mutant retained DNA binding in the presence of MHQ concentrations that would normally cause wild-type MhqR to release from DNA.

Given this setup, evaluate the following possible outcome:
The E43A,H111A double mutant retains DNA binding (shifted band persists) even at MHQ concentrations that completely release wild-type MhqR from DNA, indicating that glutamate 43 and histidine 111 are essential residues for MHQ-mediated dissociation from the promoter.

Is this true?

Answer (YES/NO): NO